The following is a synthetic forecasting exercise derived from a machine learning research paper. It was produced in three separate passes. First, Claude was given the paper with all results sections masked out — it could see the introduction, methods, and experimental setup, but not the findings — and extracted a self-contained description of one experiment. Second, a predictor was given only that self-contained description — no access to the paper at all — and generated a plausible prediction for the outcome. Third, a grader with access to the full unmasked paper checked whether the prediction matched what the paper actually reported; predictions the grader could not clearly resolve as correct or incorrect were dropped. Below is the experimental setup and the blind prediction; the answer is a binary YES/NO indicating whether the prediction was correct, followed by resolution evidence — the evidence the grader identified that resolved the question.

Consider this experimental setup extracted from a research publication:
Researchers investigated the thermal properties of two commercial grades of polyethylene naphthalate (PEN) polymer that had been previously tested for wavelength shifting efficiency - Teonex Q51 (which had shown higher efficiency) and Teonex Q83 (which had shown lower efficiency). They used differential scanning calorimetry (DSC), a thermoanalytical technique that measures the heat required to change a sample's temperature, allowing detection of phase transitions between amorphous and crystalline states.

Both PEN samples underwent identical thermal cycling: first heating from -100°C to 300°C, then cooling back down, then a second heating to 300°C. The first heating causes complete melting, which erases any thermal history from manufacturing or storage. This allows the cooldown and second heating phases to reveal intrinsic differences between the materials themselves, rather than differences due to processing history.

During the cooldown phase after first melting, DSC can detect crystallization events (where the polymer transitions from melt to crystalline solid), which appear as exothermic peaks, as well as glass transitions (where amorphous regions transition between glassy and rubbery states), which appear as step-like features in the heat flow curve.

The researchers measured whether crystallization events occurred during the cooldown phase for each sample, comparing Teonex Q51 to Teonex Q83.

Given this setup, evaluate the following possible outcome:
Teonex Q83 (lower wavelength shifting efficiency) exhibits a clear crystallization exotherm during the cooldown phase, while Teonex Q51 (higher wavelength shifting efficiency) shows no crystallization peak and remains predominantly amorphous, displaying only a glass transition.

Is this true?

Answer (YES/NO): NO